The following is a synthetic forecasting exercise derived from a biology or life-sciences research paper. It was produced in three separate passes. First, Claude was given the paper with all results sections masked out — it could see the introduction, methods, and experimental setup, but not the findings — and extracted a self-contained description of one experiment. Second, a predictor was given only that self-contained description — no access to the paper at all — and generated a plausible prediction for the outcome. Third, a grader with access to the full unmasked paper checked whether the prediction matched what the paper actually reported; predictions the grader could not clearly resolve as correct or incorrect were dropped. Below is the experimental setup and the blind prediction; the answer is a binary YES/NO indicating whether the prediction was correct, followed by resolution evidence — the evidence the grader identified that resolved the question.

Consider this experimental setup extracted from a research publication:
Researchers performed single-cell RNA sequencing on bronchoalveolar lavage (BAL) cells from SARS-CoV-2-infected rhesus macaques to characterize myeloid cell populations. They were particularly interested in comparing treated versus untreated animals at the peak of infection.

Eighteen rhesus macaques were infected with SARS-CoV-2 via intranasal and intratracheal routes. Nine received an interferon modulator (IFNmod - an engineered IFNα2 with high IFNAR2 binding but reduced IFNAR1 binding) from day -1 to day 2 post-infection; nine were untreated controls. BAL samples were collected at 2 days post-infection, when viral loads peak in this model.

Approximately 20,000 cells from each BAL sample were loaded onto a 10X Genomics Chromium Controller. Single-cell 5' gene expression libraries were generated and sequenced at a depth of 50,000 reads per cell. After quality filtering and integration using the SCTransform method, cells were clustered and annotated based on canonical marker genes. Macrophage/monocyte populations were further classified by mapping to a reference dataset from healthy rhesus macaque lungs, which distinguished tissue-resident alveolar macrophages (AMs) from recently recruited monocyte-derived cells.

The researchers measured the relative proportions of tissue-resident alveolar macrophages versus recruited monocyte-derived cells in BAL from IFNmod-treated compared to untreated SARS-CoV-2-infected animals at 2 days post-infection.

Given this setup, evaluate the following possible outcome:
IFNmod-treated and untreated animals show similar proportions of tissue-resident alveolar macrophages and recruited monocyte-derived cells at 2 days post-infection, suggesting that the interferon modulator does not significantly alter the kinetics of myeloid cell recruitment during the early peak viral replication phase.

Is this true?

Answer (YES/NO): NO